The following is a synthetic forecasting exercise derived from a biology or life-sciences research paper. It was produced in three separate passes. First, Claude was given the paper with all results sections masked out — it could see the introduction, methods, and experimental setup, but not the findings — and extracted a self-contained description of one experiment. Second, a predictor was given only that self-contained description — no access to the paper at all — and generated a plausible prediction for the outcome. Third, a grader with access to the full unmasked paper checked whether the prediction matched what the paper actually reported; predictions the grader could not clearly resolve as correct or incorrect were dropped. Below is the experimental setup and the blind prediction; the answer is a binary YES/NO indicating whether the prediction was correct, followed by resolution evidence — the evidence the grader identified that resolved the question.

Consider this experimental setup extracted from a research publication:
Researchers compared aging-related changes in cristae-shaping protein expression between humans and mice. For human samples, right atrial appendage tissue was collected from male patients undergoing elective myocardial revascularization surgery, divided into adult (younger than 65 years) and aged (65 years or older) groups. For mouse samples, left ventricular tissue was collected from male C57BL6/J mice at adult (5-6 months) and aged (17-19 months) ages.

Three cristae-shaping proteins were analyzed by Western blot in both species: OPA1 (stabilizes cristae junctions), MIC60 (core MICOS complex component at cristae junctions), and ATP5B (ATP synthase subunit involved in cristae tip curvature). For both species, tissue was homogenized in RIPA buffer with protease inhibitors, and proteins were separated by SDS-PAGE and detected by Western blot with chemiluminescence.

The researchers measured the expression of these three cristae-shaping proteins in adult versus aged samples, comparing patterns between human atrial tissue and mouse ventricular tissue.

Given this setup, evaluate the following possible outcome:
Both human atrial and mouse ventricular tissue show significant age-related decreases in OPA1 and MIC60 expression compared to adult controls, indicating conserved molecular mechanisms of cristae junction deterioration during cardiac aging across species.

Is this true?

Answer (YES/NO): NO